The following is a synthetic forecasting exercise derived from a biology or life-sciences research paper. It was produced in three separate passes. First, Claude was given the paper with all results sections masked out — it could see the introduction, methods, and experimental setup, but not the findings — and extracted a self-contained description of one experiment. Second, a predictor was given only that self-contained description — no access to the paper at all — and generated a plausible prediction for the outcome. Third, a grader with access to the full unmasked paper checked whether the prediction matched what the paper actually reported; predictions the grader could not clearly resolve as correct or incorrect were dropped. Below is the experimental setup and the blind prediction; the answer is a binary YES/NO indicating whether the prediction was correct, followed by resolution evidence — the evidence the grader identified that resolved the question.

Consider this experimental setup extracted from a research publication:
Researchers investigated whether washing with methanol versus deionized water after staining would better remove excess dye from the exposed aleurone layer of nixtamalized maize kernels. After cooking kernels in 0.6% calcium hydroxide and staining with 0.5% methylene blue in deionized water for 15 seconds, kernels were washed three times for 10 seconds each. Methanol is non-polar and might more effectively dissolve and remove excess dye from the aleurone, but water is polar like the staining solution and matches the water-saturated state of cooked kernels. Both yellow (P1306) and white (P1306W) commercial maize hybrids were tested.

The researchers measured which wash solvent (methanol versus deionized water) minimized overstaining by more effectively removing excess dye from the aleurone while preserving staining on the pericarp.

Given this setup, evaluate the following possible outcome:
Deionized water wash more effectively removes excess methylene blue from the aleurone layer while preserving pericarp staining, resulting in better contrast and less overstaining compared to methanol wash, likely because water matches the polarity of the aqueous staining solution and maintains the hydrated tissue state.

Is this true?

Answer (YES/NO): NO